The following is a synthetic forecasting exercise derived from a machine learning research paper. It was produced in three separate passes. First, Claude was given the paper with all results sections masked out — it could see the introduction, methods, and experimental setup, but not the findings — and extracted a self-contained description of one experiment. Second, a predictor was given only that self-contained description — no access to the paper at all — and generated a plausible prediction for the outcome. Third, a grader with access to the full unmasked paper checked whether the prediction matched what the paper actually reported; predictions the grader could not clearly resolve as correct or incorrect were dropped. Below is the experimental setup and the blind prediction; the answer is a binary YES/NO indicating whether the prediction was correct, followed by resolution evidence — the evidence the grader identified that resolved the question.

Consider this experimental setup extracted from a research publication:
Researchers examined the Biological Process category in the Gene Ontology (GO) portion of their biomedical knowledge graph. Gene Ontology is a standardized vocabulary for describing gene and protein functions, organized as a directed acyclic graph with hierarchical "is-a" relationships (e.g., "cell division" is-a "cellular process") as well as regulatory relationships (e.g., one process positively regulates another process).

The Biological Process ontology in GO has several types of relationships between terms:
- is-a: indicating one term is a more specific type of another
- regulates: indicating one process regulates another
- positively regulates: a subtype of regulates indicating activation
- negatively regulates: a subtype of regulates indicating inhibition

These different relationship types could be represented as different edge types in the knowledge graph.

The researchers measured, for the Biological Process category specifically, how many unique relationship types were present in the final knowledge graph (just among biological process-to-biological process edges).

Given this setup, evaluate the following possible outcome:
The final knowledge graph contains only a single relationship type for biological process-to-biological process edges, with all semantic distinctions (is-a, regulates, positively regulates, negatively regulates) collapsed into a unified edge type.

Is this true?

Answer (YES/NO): NO